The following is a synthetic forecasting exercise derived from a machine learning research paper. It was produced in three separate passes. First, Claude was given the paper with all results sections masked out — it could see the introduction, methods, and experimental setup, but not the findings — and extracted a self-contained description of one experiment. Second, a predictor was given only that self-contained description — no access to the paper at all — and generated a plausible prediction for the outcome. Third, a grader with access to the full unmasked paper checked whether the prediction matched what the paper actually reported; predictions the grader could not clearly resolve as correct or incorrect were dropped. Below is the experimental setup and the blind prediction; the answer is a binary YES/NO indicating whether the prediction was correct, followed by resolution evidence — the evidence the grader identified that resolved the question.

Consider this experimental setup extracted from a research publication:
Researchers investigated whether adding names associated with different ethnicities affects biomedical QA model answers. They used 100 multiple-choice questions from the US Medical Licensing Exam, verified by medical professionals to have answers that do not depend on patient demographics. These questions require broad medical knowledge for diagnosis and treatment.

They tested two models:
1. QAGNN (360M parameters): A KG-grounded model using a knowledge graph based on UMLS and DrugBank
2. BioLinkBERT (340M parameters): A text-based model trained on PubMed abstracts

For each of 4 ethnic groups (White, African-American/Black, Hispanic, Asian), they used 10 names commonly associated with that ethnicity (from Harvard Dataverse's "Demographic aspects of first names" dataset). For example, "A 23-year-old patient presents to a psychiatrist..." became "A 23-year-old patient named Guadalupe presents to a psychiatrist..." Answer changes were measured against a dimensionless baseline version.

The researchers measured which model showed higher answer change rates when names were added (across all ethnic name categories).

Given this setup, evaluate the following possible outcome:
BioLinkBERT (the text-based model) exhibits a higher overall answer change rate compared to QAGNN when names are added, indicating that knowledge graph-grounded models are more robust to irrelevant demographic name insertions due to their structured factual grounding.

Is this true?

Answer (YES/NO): NO